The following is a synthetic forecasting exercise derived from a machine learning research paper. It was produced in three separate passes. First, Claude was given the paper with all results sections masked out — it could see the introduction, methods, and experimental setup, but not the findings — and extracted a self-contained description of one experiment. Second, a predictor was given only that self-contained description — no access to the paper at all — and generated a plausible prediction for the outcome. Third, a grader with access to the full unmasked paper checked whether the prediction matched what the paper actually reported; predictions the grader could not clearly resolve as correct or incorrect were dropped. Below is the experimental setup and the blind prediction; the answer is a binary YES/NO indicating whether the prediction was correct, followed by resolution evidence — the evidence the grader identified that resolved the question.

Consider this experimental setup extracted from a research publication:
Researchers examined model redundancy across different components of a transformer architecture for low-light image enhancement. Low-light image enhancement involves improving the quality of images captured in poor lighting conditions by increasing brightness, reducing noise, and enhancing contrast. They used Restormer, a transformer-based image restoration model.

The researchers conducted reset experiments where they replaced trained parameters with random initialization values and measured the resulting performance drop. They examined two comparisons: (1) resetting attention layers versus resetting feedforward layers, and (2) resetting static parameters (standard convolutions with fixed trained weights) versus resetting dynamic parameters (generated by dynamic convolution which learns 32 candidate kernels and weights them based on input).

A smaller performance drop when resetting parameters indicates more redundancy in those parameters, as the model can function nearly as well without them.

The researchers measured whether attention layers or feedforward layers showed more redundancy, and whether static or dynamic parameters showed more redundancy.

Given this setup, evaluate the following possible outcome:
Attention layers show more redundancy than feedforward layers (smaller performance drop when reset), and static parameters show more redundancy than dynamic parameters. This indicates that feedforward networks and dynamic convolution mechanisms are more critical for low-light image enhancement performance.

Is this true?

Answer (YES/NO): YES